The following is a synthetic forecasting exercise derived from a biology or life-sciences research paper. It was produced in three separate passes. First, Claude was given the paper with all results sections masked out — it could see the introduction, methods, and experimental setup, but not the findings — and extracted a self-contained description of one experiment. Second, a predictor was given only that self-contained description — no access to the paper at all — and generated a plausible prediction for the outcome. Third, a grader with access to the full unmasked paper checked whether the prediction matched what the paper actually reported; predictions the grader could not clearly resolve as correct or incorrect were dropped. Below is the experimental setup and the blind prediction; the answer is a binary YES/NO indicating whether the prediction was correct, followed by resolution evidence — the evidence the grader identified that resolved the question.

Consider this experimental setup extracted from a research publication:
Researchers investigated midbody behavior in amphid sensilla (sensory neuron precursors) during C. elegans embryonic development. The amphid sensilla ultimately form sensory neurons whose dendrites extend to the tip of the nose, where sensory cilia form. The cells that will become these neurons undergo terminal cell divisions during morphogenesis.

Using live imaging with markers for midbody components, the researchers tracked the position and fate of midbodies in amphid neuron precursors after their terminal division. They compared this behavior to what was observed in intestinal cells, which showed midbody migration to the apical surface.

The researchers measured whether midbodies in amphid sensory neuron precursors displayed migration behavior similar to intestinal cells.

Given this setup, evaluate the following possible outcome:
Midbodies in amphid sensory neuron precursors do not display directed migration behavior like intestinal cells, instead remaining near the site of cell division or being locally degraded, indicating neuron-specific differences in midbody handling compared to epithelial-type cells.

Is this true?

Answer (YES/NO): NO